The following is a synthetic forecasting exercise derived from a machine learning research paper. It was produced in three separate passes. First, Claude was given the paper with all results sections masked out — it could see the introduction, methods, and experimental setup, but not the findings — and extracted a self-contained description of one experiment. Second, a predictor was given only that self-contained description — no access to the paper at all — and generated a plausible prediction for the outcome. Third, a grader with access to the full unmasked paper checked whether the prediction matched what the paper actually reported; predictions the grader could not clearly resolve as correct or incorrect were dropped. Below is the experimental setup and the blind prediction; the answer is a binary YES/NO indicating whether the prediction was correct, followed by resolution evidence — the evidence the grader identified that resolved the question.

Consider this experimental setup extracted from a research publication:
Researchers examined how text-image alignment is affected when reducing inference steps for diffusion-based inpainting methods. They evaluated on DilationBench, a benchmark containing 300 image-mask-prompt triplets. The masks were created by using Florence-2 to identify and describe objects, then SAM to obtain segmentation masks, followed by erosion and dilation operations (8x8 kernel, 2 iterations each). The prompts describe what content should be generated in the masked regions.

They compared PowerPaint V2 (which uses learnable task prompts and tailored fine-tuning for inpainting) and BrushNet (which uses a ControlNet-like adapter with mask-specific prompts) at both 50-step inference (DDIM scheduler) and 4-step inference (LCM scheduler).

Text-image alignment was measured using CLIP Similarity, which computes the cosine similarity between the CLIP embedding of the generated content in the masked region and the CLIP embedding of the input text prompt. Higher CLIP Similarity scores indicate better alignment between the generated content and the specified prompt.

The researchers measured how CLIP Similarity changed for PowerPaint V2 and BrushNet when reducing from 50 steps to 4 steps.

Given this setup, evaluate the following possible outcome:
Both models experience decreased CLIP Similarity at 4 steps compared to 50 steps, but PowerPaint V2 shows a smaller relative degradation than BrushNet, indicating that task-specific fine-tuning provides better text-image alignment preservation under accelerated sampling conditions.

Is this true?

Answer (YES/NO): NO